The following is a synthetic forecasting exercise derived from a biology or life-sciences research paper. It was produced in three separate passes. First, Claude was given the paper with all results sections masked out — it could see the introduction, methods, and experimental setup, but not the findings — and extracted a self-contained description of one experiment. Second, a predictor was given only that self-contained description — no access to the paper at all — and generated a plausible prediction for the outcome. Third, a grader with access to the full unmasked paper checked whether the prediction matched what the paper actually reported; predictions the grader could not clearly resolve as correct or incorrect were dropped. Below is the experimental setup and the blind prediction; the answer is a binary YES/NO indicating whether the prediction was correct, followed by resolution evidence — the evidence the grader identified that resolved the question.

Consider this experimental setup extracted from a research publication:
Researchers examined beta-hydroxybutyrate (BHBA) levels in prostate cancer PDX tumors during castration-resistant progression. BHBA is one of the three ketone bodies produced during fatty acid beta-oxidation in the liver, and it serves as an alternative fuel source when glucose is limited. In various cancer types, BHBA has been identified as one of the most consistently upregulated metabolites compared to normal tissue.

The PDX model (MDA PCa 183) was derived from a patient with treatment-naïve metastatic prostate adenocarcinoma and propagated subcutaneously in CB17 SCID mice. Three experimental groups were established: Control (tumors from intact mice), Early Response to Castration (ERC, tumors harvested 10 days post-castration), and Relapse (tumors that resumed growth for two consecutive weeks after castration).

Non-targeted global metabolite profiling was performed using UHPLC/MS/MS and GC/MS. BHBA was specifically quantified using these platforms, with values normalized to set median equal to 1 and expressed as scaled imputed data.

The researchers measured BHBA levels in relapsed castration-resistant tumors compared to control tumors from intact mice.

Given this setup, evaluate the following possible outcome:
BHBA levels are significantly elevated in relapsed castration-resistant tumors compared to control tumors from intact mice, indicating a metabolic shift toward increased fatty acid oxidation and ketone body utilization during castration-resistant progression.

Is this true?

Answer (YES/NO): YES